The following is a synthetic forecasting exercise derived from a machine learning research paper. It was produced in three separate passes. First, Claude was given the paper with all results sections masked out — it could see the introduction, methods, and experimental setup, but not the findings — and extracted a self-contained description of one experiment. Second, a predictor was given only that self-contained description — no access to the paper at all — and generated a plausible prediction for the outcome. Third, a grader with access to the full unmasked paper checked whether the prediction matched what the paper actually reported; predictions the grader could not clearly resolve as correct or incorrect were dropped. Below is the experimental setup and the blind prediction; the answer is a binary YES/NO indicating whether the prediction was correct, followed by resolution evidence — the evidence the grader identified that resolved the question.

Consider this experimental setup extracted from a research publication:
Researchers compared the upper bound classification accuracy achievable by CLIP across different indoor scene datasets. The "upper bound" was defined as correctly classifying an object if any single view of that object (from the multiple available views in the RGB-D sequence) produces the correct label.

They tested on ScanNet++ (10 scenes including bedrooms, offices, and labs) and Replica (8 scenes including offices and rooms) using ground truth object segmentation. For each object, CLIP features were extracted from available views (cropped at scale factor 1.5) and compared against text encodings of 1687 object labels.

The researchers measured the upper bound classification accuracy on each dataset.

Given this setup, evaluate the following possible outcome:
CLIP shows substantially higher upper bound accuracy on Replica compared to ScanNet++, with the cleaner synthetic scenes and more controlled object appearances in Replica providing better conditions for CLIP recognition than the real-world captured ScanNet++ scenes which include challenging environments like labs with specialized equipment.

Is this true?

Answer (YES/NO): NO